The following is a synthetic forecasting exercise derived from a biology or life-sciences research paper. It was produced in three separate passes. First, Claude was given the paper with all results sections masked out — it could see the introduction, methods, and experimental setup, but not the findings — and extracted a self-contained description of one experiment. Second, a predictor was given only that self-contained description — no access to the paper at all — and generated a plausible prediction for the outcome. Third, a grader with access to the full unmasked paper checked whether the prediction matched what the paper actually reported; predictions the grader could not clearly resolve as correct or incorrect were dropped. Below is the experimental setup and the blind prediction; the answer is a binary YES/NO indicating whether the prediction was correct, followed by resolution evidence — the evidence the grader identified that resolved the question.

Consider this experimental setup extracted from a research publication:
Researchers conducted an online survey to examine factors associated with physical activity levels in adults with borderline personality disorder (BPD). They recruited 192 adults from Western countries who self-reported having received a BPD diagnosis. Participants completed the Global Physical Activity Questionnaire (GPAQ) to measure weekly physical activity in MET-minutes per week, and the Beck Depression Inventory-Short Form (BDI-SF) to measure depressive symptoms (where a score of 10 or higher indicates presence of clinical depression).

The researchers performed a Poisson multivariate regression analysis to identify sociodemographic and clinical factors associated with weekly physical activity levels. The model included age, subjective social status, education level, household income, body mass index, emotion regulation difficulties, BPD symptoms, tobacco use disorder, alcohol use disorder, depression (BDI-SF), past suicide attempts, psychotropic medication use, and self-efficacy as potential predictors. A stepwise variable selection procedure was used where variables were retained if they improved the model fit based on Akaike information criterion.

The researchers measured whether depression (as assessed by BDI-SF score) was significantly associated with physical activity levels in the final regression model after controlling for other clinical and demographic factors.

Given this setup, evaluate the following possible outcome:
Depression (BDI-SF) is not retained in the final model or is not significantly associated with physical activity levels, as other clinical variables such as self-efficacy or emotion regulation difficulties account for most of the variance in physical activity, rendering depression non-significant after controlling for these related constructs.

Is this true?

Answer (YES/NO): NO